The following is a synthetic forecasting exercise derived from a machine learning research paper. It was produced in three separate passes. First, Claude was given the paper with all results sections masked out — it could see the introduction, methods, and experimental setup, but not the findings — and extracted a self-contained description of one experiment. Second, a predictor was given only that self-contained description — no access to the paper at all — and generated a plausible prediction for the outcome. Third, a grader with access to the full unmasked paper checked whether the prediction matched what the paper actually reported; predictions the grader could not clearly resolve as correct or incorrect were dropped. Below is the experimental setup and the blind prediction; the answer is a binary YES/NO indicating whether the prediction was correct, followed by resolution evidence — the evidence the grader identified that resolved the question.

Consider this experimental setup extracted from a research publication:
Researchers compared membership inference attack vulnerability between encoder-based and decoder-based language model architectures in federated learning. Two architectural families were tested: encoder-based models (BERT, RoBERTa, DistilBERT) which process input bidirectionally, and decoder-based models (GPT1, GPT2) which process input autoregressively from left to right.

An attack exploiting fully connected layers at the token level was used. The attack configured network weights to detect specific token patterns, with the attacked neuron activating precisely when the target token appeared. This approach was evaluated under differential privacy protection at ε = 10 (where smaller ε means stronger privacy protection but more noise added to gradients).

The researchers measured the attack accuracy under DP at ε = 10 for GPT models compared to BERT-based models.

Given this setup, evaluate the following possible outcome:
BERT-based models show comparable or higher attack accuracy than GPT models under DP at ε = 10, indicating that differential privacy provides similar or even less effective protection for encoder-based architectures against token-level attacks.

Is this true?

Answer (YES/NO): NO